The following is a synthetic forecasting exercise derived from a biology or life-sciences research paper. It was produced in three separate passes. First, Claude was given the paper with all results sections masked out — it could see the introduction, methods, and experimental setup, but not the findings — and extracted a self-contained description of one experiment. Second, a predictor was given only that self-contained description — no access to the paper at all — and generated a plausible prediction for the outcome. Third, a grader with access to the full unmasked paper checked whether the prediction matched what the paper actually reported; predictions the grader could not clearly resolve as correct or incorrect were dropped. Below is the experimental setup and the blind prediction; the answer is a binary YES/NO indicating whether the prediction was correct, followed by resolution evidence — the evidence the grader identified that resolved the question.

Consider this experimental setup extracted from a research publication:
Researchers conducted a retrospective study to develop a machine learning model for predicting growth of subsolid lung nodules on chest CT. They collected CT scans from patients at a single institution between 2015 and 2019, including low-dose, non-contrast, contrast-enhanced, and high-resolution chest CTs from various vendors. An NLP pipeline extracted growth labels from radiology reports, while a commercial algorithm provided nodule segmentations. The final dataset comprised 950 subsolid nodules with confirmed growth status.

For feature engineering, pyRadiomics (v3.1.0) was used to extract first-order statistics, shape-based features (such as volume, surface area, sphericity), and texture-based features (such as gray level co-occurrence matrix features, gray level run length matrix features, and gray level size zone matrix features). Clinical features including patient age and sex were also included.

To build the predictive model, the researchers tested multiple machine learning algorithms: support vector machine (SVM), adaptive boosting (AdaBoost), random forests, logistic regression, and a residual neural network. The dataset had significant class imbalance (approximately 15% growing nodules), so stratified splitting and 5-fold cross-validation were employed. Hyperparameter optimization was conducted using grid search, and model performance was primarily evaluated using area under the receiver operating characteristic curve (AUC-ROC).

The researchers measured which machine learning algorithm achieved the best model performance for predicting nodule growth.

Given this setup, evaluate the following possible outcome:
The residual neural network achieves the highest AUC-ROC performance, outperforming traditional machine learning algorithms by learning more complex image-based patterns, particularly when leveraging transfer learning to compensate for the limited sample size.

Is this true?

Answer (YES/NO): NO